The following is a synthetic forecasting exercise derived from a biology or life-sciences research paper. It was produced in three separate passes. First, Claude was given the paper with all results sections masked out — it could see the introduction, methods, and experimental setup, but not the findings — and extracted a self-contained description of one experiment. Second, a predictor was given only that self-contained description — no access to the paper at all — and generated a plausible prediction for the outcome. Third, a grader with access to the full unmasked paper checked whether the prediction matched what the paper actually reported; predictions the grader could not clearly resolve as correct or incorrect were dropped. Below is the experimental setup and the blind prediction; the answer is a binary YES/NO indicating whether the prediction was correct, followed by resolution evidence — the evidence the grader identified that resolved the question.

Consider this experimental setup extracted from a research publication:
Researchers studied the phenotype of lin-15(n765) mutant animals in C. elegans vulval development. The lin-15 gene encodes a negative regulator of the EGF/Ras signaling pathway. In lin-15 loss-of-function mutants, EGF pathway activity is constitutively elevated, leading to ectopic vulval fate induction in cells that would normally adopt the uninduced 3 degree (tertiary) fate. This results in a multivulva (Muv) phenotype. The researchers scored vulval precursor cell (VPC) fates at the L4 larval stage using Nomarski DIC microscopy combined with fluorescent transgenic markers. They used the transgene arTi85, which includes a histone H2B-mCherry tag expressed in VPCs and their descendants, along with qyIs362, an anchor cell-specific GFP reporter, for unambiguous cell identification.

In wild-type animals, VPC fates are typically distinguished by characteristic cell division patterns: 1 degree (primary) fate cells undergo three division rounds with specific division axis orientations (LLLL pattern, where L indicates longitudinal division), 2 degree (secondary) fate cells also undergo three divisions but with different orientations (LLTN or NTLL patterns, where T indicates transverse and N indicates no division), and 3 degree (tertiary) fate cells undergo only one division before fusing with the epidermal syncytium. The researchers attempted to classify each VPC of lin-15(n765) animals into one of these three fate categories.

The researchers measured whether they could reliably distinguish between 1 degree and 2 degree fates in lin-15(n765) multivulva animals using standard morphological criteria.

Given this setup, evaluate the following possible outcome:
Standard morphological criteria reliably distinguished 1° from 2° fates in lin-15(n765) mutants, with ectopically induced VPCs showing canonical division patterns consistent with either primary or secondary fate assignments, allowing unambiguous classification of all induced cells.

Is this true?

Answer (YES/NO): NO